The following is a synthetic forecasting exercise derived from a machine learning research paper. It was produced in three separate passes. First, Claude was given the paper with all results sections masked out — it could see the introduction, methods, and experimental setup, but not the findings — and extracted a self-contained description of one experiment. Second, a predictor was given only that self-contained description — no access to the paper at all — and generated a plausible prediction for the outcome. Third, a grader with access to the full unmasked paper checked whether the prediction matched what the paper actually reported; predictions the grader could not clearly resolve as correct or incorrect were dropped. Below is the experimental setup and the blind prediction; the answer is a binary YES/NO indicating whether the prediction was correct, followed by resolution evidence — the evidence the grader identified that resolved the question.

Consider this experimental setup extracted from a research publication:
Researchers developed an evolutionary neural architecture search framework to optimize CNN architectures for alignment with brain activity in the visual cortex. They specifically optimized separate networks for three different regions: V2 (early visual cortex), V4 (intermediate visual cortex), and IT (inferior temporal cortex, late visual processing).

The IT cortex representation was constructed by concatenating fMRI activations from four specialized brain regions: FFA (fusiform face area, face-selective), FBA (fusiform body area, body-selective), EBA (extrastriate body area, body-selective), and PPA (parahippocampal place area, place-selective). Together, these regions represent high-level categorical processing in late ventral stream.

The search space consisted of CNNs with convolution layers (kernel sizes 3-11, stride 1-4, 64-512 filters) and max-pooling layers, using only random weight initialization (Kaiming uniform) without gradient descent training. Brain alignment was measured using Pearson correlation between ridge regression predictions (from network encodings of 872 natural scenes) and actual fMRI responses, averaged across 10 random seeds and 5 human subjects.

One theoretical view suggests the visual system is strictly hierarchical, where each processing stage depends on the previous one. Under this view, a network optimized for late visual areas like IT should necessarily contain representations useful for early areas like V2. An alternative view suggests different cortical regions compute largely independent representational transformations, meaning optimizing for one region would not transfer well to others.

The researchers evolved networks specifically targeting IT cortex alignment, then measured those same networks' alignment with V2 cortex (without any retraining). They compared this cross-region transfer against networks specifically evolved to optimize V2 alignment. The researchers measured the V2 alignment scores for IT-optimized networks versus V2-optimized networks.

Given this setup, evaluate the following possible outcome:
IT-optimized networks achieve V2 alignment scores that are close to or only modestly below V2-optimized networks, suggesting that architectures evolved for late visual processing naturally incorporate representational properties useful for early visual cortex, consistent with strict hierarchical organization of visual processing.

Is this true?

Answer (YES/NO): YES